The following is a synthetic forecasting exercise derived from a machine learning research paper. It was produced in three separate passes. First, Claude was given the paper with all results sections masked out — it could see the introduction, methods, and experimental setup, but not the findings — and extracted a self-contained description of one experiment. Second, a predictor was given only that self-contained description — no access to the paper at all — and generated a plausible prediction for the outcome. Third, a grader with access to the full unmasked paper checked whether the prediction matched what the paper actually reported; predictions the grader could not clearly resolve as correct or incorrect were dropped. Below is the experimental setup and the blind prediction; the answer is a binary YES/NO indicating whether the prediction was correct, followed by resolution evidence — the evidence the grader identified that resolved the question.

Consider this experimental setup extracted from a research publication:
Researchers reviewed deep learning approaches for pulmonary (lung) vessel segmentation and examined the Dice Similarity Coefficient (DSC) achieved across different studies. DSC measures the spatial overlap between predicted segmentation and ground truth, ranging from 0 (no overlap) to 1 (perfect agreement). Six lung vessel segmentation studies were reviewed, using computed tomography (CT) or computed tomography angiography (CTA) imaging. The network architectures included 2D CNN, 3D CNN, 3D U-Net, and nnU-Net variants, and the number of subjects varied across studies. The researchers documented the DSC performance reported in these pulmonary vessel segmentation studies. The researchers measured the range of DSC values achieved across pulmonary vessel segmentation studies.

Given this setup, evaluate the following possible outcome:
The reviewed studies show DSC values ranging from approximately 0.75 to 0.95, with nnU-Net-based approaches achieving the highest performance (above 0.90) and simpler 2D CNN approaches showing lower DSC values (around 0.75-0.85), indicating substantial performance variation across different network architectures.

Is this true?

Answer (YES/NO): NO